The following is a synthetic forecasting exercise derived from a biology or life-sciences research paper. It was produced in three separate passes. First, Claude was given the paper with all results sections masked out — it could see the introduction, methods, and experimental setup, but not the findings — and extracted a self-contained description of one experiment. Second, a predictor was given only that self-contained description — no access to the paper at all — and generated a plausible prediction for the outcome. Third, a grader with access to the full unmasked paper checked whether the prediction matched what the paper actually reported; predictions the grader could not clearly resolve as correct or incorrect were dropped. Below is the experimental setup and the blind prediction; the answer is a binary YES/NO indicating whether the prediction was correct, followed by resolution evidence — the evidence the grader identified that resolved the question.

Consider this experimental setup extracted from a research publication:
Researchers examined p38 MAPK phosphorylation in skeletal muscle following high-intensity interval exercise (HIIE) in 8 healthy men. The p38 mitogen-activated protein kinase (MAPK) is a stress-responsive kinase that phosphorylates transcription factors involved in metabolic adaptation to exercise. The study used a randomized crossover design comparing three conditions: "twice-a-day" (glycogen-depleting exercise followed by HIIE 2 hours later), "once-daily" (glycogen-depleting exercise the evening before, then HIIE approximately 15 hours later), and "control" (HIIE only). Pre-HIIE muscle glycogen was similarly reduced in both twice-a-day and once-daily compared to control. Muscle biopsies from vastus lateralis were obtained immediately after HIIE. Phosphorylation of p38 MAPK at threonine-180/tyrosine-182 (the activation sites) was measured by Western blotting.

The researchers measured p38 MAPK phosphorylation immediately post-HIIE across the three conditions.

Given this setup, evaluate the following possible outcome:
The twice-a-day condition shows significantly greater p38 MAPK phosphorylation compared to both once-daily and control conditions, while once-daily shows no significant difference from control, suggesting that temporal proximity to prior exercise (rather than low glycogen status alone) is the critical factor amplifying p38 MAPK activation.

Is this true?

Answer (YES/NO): NO